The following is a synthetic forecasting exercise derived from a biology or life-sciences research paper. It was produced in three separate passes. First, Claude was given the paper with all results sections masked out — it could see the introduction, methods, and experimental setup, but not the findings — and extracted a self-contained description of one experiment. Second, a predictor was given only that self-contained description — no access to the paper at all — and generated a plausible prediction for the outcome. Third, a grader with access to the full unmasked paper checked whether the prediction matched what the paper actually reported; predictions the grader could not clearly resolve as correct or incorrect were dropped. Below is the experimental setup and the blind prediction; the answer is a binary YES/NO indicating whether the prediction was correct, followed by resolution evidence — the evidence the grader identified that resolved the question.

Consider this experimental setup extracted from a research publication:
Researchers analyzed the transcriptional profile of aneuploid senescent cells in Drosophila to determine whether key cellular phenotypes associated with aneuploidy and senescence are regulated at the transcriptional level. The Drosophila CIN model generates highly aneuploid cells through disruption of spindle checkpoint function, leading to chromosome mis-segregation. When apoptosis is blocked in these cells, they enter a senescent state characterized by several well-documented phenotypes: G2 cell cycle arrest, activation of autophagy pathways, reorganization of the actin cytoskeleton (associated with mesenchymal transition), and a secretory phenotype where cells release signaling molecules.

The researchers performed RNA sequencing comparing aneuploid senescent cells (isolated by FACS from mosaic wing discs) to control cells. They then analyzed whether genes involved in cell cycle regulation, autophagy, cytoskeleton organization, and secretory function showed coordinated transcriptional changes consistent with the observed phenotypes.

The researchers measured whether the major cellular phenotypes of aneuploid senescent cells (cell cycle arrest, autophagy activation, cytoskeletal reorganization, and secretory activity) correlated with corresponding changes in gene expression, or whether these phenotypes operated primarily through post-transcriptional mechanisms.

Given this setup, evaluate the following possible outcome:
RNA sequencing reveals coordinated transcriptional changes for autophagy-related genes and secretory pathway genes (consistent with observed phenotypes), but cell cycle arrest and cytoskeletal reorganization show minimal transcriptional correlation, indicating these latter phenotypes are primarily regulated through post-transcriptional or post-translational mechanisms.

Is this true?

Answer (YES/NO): NO